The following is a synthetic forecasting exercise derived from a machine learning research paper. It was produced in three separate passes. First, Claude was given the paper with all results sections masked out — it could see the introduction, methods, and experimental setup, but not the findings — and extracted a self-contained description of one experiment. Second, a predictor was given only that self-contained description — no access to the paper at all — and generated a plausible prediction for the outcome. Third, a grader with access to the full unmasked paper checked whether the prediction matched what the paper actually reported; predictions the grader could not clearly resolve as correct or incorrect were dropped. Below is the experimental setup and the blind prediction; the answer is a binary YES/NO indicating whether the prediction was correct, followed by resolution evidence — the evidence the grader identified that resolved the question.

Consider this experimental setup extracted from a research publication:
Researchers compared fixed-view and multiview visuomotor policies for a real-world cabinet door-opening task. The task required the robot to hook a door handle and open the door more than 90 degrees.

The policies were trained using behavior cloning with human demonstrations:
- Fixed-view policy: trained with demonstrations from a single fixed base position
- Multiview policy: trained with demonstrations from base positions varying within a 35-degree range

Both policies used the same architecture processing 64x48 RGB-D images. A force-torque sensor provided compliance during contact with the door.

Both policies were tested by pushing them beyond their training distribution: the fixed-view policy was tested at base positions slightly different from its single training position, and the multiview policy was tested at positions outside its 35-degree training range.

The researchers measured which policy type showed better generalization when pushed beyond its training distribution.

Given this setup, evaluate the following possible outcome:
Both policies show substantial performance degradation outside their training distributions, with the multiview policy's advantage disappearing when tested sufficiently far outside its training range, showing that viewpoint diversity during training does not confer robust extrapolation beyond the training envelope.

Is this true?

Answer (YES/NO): NO